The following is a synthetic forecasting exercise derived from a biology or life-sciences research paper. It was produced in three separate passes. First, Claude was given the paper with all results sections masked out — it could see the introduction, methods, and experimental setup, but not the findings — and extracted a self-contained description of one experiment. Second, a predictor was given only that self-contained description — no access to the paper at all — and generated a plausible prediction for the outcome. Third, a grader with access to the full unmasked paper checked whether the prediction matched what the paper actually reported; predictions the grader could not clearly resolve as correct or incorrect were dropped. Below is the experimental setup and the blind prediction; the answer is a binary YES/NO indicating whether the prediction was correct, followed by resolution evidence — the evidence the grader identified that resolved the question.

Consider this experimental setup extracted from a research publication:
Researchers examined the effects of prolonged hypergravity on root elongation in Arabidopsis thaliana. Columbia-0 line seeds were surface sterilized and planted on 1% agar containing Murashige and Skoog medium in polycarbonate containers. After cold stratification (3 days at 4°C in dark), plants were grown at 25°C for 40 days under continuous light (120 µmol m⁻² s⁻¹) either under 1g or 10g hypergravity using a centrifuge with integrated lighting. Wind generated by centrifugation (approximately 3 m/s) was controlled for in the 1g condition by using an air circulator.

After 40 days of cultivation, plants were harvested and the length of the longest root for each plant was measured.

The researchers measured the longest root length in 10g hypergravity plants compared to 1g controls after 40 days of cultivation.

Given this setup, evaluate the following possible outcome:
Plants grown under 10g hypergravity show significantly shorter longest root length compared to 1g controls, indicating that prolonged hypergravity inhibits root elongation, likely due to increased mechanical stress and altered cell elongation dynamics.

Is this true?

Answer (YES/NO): NO